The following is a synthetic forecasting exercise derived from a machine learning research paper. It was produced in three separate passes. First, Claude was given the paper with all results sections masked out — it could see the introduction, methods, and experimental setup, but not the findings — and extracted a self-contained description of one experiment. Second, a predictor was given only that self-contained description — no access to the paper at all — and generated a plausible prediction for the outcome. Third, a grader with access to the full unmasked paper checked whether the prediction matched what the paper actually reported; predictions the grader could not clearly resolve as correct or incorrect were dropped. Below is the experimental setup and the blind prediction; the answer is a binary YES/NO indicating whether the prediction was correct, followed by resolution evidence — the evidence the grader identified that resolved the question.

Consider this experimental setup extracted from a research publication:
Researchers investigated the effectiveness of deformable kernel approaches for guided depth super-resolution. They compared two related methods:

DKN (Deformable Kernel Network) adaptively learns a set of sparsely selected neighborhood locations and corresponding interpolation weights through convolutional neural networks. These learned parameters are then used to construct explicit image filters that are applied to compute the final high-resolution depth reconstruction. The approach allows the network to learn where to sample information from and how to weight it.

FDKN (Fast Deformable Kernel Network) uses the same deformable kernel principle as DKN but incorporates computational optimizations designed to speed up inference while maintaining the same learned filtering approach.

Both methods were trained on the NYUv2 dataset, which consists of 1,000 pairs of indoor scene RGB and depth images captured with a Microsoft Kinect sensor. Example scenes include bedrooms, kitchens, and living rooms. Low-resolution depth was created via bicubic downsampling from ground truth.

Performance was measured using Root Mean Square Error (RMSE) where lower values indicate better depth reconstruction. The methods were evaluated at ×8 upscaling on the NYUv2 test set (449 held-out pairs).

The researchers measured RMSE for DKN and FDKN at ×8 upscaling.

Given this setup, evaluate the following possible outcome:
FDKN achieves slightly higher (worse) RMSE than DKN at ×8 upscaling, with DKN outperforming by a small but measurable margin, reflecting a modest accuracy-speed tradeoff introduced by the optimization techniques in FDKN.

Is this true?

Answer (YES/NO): YES